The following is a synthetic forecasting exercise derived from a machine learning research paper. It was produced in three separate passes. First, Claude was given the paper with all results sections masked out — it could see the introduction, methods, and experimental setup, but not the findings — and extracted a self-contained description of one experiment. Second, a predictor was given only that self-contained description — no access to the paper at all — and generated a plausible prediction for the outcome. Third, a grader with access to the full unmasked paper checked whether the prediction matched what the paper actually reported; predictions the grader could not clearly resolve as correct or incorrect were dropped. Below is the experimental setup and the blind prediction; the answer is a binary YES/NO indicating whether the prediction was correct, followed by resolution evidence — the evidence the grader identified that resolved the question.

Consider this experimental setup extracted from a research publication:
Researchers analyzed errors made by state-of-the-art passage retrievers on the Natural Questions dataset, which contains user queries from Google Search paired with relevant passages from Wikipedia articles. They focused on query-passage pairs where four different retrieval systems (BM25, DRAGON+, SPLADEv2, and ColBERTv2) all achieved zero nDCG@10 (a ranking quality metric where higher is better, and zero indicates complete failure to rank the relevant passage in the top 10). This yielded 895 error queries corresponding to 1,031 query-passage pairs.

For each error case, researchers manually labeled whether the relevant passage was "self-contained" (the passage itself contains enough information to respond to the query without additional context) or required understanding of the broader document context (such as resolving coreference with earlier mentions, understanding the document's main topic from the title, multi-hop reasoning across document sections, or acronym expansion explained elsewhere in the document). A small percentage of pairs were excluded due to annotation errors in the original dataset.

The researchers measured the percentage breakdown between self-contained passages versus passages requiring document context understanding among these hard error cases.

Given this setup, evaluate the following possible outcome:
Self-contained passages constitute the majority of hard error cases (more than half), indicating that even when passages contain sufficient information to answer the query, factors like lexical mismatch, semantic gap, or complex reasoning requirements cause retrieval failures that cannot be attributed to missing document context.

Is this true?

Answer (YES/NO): NO